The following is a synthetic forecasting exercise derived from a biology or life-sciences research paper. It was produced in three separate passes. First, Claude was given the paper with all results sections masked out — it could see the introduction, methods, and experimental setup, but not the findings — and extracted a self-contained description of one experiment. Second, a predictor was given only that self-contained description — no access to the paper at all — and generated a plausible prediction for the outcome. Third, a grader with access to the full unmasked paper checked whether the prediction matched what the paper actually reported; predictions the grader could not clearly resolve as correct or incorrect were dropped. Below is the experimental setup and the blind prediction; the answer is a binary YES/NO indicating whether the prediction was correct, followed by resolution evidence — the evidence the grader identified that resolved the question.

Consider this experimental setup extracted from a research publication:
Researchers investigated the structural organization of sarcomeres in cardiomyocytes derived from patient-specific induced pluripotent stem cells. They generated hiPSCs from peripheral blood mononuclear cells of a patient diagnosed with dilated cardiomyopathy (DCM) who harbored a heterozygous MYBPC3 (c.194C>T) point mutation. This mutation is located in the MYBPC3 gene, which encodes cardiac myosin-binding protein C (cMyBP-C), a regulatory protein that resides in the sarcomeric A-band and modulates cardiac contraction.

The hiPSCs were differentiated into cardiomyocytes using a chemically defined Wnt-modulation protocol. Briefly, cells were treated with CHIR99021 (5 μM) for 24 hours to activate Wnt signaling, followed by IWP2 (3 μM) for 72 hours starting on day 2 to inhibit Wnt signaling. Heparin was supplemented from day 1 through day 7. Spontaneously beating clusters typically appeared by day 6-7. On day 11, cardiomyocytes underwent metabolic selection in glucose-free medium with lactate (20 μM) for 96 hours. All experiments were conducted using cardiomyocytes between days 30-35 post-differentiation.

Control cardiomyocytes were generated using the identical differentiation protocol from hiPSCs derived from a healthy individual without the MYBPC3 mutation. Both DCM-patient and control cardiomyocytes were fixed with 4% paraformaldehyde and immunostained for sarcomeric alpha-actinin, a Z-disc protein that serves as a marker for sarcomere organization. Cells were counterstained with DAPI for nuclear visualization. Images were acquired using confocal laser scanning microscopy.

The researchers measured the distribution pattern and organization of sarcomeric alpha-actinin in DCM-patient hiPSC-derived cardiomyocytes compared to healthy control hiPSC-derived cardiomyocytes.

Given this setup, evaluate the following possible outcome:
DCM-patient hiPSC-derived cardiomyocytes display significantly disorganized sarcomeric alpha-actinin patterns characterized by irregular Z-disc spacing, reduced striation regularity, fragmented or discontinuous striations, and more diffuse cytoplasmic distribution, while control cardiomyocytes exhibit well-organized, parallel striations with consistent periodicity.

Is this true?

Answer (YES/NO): NO